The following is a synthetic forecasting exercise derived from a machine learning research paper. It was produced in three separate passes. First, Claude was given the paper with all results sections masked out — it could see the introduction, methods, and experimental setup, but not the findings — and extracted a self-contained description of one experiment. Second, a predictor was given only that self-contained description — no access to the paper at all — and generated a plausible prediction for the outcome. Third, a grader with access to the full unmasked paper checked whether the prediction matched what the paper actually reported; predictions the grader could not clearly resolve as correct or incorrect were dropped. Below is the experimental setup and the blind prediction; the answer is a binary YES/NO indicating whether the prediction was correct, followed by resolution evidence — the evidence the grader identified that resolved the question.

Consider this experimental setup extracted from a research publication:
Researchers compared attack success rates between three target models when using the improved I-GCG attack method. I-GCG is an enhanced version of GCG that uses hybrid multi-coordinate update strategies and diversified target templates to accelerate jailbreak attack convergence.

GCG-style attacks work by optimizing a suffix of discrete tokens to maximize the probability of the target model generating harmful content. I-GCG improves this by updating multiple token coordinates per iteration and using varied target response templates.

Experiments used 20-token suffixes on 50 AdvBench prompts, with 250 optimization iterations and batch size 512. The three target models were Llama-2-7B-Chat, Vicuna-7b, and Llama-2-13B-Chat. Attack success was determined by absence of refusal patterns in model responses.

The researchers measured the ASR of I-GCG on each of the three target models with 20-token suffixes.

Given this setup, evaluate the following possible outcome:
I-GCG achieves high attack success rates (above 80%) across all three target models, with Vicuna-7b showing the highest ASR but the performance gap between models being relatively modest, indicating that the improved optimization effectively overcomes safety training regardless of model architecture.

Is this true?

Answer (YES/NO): NO